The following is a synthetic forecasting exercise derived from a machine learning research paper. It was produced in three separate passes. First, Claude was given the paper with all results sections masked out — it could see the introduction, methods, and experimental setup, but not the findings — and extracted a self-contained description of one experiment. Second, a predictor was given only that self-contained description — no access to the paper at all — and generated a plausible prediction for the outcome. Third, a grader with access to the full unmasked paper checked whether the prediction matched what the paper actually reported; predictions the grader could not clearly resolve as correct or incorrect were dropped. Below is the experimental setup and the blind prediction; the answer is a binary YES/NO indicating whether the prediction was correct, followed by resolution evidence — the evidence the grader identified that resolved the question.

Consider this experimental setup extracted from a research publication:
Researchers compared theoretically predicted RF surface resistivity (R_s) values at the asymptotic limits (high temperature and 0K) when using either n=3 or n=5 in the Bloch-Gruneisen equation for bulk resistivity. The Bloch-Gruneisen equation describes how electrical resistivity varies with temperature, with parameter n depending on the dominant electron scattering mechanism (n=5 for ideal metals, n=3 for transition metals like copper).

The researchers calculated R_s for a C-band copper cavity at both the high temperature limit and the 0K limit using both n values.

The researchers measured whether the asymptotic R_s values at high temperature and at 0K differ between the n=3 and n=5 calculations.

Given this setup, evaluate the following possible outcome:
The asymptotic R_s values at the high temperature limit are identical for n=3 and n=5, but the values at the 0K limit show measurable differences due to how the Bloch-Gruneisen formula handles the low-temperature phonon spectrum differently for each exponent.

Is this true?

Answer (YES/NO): NO